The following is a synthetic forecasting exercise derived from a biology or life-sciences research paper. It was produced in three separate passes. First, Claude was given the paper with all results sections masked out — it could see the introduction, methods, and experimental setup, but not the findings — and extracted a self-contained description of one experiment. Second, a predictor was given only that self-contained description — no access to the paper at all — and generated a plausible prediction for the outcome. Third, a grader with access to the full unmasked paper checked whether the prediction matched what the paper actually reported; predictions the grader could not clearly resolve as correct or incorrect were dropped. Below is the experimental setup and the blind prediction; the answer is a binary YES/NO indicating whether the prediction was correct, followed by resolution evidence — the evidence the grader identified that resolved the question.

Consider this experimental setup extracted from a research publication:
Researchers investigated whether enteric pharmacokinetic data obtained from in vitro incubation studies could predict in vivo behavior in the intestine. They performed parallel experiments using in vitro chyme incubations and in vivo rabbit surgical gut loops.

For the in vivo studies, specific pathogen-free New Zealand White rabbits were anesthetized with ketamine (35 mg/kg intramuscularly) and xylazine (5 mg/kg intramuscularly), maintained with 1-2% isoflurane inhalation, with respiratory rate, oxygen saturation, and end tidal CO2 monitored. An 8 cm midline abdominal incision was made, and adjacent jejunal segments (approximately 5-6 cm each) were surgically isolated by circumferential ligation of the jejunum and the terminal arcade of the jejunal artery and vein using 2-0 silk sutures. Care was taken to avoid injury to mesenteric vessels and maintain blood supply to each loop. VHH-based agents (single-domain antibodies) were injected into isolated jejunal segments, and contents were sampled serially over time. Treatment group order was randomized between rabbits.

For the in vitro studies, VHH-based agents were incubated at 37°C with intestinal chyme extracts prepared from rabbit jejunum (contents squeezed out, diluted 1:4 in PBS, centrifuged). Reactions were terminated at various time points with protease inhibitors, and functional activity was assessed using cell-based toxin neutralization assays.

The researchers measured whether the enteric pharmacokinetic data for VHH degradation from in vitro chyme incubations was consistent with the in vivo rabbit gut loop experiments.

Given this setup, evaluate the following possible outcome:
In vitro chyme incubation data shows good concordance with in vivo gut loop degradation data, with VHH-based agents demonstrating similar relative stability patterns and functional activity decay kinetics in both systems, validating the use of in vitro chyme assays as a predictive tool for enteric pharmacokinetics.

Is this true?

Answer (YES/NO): YES